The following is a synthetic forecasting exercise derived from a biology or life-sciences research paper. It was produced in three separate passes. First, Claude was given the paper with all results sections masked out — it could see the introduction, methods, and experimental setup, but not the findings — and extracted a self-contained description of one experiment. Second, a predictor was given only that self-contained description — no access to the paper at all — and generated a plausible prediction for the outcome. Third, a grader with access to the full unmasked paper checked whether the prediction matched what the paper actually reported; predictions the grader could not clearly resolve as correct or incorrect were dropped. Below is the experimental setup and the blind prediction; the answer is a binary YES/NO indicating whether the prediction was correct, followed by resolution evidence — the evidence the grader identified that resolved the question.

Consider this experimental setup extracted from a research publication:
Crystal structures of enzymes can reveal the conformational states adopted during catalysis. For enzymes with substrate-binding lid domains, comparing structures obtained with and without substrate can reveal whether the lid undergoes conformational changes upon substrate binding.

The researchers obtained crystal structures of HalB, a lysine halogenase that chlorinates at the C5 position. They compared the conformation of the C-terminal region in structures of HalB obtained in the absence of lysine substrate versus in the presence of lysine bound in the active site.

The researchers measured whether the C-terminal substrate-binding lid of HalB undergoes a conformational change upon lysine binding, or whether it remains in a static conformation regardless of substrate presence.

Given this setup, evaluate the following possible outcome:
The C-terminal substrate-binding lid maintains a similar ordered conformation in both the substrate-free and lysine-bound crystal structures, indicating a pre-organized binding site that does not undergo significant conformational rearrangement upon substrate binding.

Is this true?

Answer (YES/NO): NO